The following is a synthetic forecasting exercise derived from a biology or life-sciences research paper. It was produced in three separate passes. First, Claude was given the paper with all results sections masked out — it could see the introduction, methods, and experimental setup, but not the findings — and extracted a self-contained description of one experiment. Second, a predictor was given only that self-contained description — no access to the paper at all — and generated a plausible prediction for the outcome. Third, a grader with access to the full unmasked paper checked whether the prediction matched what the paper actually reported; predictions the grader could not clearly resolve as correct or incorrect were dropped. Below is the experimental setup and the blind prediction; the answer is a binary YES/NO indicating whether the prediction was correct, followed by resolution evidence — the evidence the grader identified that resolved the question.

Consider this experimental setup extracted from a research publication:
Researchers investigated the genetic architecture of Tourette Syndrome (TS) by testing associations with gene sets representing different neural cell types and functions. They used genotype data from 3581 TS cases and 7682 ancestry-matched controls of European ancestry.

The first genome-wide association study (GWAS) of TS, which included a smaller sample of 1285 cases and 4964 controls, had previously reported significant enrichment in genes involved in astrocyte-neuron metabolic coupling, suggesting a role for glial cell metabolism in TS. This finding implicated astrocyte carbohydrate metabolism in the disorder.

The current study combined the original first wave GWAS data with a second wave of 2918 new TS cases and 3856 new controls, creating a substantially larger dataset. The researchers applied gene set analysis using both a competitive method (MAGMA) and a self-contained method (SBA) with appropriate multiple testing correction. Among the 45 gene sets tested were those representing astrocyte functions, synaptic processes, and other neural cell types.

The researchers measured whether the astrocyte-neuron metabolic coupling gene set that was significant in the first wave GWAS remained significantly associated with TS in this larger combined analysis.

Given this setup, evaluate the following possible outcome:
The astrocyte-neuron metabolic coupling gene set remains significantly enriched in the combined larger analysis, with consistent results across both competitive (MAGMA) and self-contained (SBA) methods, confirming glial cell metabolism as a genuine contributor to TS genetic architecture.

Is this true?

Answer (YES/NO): NO